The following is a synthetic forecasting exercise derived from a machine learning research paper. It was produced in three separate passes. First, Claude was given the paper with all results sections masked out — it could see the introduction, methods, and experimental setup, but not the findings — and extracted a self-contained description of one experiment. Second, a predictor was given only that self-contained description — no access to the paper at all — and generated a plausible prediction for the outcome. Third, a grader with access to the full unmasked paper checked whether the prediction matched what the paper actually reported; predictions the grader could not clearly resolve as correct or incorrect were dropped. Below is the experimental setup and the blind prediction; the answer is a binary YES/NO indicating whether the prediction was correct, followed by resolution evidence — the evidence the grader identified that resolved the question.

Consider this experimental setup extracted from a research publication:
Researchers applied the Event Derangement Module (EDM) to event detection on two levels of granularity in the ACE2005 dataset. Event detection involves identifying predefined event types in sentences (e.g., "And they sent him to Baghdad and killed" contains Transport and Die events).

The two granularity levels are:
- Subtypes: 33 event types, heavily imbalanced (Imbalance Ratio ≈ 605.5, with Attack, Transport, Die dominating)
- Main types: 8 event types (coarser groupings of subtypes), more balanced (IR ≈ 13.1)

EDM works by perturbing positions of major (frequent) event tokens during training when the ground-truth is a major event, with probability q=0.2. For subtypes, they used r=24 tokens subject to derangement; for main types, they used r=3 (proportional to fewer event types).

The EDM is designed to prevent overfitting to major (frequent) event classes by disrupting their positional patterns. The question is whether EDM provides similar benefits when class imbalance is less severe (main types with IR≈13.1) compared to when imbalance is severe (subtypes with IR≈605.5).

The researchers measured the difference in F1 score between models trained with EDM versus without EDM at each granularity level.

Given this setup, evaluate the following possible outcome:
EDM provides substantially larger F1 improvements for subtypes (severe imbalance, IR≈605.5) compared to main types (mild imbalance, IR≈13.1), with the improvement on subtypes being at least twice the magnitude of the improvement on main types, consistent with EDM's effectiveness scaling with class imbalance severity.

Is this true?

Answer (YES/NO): NO